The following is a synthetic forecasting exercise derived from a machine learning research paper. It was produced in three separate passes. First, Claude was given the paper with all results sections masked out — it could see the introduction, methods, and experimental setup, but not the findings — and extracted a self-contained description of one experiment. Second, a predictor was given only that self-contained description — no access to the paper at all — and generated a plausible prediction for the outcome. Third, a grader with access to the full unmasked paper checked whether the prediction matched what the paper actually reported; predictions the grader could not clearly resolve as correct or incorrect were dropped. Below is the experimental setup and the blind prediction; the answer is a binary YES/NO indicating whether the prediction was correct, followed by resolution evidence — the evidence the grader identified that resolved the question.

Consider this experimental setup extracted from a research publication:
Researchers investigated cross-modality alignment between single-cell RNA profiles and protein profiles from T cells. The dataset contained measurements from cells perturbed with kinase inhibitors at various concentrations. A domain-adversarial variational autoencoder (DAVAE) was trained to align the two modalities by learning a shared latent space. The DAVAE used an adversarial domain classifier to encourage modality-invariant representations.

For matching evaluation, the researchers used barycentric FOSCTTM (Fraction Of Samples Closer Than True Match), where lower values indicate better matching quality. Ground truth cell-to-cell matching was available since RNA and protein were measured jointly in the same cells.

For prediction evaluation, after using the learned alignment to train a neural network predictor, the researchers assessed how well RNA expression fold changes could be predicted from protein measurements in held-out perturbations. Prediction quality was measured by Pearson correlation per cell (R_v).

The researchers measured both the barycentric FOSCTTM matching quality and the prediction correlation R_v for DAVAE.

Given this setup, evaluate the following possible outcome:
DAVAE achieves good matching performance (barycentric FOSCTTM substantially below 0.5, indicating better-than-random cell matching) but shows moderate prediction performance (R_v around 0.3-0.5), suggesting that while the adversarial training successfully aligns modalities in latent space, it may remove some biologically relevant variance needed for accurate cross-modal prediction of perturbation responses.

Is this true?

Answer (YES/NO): NO